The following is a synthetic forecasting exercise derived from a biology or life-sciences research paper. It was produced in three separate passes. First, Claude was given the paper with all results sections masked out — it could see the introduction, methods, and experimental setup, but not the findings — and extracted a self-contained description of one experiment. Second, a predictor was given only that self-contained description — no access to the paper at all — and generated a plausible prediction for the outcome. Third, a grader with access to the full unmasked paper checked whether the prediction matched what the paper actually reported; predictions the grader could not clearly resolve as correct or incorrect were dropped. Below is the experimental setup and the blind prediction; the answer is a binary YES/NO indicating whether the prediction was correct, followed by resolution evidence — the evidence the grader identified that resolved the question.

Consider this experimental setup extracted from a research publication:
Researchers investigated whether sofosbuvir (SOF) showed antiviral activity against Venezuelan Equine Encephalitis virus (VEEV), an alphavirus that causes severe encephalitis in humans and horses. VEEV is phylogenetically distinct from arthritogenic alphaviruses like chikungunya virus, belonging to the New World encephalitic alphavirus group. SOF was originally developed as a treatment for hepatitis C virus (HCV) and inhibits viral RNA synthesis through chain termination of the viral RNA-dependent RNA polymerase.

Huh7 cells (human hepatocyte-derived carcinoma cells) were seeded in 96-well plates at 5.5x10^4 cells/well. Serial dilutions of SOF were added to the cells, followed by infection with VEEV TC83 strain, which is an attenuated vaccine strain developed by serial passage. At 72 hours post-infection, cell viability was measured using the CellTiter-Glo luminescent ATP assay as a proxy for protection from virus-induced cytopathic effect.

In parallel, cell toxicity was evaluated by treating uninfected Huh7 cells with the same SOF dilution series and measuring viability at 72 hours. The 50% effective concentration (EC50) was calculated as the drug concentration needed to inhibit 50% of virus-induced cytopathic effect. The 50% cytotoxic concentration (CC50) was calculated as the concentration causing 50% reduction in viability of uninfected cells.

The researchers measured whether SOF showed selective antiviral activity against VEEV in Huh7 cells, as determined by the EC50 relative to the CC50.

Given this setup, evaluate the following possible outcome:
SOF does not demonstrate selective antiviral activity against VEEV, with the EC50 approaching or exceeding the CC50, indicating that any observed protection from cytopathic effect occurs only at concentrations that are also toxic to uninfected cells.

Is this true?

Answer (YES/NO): NO